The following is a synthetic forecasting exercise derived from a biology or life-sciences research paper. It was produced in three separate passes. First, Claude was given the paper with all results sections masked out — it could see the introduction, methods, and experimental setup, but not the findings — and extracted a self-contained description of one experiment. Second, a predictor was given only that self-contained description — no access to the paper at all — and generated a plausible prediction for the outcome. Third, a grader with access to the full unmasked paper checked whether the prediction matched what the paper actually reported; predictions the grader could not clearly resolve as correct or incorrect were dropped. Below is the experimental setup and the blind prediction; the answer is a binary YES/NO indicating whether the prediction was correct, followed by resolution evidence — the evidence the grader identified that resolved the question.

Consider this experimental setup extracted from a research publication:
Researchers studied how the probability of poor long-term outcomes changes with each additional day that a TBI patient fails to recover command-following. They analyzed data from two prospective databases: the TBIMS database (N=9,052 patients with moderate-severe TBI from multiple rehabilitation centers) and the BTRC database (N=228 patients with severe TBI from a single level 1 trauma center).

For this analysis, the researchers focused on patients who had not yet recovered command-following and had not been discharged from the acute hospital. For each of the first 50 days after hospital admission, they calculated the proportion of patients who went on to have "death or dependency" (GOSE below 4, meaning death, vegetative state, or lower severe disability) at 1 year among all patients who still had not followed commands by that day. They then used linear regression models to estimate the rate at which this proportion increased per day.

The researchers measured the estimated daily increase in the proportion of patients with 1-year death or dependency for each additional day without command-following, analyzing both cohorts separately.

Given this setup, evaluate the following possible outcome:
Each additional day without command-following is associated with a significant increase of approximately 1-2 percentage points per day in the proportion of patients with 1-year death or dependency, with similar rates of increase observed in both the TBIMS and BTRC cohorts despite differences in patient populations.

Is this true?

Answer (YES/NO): YES